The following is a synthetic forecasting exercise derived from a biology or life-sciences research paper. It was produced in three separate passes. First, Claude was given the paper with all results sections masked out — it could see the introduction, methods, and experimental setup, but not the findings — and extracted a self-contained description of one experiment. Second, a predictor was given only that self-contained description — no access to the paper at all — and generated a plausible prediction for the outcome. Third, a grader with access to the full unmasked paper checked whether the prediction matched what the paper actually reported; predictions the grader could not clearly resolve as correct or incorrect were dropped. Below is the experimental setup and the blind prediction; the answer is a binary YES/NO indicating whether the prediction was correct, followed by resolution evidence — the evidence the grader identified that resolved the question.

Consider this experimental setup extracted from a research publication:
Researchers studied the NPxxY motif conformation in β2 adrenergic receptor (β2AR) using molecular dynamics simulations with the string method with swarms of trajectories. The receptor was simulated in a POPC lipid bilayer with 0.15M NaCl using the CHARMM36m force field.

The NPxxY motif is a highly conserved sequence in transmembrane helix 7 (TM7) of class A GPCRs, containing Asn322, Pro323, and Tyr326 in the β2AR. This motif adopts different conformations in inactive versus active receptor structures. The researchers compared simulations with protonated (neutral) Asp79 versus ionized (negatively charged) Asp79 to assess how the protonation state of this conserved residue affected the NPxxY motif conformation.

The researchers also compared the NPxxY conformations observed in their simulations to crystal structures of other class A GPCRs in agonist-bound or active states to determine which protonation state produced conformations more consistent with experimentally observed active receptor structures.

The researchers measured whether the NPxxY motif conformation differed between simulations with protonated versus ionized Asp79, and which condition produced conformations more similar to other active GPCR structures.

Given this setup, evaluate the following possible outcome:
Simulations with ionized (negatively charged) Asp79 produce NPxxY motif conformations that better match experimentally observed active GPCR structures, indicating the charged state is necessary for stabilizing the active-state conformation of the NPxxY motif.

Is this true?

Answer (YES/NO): NO